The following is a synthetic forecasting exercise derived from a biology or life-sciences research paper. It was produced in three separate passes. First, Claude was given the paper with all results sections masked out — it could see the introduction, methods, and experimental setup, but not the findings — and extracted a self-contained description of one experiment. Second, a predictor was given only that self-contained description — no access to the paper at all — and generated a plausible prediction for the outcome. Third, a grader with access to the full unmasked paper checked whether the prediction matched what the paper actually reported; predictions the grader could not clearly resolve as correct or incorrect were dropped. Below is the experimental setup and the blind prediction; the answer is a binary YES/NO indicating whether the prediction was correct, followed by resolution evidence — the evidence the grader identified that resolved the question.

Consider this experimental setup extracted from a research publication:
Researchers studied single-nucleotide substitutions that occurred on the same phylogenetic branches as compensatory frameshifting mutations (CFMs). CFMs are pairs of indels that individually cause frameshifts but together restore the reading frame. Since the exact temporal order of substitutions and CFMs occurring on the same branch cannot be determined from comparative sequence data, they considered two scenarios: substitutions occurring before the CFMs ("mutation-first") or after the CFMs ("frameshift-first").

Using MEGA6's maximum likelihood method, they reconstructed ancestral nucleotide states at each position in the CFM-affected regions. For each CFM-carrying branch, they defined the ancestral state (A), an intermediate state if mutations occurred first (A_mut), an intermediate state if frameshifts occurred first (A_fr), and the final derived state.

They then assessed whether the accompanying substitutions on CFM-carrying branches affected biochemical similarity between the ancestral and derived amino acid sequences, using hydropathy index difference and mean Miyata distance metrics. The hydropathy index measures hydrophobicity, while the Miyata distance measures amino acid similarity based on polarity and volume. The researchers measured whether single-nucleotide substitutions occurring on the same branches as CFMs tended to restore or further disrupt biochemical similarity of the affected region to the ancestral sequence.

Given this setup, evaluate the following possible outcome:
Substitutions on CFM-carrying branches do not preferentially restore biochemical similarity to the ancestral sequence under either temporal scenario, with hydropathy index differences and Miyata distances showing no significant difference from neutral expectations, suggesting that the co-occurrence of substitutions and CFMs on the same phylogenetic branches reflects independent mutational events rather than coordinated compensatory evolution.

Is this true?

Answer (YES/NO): YES